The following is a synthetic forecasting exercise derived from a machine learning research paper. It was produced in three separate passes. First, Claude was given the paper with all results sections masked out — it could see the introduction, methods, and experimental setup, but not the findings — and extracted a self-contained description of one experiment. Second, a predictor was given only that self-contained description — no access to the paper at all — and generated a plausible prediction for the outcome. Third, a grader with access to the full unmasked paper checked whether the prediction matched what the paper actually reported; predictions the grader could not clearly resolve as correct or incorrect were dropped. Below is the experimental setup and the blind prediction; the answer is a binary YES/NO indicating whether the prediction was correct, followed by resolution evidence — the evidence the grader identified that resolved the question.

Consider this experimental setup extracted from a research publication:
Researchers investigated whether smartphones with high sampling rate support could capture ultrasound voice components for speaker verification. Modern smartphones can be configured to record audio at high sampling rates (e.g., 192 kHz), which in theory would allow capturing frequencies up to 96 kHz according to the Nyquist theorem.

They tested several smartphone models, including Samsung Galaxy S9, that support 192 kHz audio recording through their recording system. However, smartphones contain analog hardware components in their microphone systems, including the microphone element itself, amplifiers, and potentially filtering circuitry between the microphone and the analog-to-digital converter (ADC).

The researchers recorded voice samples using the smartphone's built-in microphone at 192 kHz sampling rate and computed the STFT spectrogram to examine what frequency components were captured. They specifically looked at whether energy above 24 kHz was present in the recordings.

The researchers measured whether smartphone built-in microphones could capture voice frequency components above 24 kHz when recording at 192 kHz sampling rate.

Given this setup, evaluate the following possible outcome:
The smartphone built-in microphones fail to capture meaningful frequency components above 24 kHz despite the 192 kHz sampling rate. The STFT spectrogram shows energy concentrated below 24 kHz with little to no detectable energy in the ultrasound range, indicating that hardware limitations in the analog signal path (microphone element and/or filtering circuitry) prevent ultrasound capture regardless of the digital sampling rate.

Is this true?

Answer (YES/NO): YES